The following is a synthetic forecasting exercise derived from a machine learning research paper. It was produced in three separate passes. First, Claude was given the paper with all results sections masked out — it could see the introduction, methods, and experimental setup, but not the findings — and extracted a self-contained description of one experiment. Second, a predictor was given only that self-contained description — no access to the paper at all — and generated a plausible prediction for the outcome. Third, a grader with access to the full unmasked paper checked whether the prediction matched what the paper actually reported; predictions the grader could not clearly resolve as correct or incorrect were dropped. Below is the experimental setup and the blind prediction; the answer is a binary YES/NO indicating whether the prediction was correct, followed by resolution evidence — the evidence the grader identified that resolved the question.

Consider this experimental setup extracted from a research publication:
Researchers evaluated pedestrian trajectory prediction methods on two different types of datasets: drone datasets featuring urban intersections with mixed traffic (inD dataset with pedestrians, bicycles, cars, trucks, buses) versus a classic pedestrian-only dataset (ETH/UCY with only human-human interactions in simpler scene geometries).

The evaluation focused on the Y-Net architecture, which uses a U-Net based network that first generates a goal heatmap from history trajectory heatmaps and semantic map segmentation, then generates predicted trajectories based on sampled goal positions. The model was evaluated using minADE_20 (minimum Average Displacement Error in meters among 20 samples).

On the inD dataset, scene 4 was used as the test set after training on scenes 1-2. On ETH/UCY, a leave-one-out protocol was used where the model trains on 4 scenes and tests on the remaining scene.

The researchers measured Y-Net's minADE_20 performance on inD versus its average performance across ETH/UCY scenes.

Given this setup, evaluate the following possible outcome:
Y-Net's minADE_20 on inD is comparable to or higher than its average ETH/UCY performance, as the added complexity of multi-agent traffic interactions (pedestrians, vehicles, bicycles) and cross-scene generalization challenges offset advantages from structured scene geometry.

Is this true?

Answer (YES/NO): YES